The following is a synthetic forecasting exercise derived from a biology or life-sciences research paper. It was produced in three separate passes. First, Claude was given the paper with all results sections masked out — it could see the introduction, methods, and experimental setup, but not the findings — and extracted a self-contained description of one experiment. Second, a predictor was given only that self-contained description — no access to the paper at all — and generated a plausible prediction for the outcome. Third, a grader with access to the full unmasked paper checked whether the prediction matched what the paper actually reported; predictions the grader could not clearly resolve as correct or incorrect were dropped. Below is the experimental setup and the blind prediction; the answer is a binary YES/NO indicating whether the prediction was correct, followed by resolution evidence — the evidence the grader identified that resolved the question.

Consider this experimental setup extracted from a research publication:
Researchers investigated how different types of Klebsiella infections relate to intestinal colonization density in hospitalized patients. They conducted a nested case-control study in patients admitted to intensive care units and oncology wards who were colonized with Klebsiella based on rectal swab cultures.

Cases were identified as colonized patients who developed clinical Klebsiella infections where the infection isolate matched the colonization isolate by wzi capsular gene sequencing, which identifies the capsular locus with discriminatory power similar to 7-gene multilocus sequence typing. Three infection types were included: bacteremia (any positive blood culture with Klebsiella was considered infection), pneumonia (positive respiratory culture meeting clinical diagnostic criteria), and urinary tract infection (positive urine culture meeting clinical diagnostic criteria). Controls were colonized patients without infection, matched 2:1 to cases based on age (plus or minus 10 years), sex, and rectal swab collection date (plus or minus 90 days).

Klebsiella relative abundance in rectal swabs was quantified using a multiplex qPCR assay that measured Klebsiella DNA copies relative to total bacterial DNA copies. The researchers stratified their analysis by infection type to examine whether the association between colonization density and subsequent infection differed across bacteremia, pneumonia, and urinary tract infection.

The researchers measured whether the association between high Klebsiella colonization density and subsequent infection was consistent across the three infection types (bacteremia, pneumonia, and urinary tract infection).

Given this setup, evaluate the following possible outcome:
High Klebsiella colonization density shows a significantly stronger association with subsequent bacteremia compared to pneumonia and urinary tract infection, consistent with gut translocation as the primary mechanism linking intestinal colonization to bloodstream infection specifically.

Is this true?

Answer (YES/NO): YES